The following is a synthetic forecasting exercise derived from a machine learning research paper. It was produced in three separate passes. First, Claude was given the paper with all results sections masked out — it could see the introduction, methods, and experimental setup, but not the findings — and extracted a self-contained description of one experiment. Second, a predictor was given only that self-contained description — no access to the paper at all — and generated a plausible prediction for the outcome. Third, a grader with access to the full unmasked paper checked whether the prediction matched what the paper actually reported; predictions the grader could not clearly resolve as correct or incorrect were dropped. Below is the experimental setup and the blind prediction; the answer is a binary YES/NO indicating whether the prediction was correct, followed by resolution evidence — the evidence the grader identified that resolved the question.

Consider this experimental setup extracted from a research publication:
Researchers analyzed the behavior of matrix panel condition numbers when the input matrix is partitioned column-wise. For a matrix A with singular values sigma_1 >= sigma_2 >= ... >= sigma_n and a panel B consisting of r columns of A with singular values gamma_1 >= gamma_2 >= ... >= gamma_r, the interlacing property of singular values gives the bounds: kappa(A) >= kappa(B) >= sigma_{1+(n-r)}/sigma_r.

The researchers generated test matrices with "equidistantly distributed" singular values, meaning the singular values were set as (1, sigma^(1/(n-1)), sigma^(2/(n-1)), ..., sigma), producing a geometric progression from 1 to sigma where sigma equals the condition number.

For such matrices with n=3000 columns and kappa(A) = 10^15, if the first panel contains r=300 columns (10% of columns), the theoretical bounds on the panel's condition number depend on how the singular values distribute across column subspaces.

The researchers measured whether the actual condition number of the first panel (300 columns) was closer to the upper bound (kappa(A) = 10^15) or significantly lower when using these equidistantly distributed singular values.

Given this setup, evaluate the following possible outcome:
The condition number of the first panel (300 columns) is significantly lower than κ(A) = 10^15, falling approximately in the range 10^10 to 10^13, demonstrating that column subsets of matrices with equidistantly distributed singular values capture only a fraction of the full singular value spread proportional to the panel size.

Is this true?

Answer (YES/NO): NO